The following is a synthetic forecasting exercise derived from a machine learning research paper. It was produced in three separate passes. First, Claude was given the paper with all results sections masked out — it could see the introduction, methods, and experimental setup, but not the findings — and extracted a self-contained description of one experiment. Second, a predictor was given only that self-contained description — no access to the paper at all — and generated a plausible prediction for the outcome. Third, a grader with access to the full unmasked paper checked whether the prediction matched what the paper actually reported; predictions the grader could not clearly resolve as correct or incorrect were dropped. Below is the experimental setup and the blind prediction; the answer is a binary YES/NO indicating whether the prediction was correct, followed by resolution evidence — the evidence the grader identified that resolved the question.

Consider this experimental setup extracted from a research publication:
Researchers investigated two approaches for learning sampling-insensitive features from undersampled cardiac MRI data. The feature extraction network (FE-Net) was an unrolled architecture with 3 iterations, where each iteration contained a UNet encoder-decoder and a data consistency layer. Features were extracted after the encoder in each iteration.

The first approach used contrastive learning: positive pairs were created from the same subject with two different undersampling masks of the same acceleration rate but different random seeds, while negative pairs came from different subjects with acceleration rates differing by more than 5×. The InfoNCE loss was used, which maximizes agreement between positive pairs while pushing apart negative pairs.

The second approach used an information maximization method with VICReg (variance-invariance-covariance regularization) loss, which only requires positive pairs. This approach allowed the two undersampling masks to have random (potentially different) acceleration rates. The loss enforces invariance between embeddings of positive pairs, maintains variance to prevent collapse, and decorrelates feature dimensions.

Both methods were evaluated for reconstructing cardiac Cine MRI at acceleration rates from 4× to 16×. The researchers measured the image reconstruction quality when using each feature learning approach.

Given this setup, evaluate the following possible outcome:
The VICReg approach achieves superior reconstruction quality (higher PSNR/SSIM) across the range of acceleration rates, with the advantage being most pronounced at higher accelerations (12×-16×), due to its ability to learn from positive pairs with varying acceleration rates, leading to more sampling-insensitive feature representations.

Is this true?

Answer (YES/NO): NO